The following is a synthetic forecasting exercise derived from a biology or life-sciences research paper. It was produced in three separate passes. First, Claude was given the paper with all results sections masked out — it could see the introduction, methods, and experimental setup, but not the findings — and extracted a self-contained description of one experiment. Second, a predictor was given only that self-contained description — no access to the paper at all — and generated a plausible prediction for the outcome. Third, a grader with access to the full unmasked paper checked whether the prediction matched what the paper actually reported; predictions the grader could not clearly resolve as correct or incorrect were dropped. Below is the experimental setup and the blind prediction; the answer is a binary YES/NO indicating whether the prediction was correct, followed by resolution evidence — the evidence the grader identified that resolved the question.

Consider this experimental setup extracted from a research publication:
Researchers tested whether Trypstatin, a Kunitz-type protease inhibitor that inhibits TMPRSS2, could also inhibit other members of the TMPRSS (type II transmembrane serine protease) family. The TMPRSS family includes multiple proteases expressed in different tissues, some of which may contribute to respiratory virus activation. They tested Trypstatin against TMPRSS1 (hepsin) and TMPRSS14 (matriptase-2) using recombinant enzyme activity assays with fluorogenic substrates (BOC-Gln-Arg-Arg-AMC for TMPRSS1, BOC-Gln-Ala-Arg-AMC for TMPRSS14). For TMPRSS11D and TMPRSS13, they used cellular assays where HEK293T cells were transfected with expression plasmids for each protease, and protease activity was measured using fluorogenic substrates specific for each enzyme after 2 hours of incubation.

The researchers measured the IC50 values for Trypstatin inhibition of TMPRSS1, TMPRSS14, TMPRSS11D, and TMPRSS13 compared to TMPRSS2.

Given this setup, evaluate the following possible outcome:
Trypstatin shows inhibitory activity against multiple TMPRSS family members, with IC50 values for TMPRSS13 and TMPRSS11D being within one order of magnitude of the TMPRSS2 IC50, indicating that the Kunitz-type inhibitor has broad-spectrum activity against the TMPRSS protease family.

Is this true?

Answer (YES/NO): YES